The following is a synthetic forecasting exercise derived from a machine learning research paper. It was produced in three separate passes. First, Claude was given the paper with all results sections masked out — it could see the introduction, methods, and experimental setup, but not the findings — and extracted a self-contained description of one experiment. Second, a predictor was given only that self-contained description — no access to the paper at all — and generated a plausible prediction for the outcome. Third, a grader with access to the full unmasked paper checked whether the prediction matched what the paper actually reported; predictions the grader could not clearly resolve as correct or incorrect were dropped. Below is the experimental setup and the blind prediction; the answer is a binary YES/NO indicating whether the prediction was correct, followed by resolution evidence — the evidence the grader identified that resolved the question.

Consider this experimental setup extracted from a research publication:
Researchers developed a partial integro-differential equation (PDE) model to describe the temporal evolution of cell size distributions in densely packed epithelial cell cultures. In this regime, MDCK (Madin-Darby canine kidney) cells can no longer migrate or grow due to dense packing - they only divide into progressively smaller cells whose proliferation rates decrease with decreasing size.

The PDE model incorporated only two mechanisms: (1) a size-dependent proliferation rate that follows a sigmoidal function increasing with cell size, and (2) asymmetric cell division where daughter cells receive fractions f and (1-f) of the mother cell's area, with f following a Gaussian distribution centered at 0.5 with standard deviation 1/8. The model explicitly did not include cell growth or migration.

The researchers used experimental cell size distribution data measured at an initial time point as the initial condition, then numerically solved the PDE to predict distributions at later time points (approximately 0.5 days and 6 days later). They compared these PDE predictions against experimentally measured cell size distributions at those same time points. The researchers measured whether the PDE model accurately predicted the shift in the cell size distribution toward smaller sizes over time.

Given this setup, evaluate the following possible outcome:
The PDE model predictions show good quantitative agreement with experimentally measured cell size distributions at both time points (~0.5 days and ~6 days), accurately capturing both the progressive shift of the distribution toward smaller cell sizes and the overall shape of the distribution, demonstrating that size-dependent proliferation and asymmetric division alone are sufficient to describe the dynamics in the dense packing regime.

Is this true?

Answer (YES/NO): YES